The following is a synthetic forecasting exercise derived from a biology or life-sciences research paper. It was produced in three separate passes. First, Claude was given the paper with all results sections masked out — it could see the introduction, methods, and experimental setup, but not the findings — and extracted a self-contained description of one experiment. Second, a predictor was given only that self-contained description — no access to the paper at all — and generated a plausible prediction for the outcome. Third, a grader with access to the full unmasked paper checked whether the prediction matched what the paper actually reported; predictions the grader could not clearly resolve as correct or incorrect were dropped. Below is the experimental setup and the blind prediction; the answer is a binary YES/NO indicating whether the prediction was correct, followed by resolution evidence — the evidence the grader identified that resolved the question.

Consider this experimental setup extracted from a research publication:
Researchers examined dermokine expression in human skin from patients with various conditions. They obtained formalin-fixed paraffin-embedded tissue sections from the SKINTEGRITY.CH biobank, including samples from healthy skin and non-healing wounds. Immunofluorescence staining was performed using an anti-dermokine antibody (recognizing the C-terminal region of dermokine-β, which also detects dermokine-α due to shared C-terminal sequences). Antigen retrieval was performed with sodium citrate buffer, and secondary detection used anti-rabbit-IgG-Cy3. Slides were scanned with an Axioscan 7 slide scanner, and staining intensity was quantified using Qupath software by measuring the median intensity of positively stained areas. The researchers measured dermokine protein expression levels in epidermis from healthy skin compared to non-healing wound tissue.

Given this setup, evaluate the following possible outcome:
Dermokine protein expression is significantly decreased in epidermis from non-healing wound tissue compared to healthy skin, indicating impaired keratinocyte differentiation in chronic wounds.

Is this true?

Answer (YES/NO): YES